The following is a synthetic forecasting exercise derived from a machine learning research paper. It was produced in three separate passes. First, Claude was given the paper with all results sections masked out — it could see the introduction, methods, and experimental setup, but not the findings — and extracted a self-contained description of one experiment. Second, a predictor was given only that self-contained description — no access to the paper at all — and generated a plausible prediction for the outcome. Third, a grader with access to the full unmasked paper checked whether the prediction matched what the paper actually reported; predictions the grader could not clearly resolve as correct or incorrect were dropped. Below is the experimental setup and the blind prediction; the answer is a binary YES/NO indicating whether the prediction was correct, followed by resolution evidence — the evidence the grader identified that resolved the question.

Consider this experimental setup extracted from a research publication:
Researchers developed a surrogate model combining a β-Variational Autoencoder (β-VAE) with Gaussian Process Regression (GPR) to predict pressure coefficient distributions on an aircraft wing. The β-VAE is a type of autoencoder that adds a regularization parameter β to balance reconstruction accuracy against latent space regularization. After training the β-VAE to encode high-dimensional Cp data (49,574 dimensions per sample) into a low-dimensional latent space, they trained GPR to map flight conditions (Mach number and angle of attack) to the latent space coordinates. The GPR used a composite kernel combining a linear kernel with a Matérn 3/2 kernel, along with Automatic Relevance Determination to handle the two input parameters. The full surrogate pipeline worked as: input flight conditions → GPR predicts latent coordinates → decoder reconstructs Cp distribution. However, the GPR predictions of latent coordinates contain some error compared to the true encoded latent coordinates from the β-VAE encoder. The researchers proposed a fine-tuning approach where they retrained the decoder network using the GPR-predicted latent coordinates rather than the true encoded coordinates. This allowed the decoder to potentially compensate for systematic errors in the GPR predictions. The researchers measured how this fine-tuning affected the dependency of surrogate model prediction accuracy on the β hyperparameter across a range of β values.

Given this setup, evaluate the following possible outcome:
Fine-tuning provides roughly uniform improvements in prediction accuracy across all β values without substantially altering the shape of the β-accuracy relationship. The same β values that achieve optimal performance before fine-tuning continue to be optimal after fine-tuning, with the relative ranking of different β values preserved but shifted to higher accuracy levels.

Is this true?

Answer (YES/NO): NO